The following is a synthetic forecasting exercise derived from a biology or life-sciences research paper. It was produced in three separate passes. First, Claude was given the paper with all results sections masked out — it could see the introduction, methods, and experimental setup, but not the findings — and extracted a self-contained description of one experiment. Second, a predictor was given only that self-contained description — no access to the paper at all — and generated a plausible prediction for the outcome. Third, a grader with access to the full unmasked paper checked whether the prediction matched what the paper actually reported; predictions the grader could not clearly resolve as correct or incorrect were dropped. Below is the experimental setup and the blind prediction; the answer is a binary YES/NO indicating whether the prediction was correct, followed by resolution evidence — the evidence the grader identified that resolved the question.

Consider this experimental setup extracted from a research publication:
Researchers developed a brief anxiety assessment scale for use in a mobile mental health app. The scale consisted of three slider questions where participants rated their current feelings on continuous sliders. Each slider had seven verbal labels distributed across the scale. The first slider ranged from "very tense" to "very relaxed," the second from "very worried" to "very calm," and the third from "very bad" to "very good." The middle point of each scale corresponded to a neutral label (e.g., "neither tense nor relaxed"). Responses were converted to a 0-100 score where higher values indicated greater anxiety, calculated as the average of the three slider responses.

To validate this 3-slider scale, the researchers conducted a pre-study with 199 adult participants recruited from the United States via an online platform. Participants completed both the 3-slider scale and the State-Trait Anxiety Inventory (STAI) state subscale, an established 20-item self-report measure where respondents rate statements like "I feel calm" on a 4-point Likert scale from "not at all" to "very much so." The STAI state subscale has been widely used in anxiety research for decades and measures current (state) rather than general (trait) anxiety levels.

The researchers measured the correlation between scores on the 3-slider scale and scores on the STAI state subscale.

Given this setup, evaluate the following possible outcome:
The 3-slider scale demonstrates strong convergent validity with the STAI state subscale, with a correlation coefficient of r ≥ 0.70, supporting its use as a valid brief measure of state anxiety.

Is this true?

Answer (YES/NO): YES